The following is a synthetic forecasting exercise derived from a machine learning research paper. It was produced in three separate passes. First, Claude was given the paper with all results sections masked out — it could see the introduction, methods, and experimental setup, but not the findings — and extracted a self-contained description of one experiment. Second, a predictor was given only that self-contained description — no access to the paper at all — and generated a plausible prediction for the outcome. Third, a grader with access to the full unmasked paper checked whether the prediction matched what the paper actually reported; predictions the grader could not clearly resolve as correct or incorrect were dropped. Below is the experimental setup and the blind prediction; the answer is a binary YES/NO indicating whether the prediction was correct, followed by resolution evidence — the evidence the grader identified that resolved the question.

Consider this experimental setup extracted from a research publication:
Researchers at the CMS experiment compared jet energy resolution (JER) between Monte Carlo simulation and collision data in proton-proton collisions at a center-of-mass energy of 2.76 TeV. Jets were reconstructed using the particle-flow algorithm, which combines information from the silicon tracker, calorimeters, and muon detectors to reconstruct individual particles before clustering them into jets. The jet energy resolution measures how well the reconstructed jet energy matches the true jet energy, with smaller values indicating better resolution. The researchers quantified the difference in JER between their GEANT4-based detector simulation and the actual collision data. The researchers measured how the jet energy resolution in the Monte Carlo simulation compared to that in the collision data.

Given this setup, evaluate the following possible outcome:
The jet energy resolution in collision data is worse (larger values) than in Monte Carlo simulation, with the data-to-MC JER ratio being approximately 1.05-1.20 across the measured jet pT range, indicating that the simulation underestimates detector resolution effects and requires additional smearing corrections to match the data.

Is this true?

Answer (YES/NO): NO